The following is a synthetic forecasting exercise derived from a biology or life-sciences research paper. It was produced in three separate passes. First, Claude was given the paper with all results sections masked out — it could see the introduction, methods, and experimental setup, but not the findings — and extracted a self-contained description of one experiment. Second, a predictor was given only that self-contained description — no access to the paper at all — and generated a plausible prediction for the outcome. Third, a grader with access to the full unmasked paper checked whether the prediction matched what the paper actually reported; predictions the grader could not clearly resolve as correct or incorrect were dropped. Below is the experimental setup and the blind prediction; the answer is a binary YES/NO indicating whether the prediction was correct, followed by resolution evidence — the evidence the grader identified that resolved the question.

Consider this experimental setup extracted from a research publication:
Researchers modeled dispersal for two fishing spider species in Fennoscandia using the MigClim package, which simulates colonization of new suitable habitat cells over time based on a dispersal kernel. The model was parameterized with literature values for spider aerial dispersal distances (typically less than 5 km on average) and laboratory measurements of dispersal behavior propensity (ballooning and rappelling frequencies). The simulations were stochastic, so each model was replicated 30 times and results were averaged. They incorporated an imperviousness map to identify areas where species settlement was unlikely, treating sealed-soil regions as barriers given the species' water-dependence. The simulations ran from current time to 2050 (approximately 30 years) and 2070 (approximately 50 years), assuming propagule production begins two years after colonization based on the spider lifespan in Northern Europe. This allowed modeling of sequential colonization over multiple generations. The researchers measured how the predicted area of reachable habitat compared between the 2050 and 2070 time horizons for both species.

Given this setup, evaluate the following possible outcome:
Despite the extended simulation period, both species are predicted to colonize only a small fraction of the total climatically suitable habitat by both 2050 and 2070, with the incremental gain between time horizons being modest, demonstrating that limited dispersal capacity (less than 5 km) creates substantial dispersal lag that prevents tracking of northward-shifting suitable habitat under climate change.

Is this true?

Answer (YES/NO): NO